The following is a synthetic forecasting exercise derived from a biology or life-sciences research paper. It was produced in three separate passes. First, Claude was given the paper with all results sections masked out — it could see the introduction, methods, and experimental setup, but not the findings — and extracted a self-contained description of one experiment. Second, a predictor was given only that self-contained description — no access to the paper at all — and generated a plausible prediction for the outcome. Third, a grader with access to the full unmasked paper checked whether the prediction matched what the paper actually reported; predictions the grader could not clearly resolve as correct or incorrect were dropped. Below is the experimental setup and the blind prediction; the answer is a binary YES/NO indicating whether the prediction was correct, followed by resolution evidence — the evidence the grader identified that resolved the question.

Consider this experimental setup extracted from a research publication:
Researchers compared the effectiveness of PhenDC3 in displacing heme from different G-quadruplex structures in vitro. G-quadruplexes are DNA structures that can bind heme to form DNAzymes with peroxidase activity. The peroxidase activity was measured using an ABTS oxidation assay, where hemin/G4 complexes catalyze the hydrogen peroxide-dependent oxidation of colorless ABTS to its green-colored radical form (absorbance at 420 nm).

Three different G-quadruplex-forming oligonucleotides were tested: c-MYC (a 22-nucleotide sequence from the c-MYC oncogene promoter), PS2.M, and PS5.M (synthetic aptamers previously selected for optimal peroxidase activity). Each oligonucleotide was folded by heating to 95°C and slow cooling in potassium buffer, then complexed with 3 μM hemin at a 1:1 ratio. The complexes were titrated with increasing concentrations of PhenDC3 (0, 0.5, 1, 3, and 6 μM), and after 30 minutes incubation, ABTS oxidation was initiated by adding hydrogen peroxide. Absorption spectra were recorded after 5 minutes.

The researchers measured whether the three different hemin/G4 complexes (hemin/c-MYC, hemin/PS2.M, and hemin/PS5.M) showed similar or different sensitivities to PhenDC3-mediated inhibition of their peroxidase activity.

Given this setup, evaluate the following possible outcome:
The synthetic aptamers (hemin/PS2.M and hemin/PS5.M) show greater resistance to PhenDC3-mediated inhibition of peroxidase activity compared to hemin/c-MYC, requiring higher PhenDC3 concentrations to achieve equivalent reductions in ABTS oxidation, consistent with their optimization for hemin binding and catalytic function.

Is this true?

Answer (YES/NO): YES